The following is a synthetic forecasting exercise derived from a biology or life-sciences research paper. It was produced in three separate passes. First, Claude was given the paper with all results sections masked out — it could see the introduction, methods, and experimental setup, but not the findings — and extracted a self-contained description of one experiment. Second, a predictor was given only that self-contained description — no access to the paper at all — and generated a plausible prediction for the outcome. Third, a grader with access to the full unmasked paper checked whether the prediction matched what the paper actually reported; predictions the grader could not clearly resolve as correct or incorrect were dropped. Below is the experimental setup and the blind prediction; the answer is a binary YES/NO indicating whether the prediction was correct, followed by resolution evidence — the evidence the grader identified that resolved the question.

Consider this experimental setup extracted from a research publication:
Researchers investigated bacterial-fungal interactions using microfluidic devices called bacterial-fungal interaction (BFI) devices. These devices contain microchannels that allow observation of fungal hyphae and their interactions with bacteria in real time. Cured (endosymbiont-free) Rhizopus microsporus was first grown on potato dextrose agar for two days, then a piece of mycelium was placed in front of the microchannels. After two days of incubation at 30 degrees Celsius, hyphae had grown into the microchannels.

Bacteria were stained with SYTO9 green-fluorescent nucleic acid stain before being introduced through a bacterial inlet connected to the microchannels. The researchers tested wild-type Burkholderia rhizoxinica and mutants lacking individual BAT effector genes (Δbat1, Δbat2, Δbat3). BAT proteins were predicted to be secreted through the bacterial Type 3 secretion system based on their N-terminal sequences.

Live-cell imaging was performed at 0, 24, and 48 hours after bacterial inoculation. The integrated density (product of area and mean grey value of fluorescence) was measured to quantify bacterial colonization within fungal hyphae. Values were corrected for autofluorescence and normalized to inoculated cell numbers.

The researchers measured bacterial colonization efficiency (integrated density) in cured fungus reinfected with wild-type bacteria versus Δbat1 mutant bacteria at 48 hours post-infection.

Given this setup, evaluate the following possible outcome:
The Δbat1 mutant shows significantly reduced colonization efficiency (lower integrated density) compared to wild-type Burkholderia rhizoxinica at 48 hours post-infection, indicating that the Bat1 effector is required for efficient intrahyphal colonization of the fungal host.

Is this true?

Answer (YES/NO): NO